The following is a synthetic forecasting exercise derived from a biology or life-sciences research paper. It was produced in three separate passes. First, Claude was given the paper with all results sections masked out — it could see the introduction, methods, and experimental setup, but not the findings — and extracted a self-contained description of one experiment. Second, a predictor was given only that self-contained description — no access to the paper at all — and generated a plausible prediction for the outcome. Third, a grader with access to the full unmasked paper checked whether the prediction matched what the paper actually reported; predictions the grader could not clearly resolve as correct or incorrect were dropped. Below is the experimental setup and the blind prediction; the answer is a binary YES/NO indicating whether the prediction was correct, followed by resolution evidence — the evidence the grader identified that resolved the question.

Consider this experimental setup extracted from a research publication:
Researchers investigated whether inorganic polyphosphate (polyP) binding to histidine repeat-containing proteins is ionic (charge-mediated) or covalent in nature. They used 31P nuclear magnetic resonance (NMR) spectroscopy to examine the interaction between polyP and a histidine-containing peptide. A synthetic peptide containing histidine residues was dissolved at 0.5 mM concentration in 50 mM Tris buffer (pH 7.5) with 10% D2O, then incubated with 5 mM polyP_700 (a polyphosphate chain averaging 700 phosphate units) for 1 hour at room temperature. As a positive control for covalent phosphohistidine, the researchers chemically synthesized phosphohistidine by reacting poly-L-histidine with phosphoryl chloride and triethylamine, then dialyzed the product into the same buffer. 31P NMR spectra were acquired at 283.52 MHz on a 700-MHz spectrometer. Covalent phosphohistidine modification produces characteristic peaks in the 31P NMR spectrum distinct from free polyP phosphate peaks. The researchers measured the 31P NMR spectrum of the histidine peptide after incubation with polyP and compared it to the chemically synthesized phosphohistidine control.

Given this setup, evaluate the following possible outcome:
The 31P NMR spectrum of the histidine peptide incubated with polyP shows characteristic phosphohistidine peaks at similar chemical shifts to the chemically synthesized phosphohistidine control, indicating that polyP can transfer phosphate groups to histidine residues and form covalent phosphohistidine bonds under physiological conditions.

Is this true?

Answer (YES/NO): NO